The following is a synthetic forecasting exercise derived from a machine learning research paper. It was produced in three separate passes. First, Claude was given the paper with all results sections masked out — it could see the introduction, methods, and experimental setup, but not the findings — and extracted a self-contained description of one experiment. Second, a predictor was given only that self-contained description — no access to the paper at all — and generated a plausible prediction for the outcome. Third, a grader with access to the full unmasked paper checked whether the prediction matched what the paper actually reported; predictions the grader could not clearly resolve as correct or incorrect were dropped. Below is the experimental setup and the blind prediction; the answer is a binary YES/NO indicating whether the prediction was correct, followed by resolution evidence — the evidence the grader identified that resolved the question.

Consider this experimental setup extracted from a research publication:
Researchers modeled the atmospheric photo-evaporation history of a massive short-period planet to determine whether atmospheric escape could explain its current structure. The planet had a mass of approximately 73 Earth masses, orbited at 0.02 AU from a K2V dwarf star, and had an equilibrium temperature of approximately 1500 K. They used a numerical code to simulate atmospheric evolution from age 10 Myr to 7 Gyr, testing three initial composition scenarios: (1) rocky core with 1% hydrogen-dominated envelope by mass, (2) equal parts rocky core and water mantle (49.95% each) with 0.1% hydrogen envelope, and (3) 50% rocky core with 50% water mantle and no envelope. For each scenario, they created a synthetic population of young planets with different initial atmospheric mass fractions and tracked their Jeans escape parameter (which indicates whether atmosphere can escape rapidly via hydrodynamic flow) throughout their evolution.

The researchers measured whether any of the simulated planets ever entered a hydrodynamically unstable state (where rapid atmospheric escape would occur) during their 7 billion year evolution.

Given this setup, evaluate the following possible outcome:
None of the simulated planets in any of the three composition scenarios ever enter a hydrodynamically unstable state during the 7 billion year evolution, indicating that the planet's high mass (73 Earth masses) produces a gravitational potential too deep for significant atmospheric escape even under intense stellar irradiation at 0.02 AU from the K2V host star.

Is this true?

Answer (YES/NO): YES